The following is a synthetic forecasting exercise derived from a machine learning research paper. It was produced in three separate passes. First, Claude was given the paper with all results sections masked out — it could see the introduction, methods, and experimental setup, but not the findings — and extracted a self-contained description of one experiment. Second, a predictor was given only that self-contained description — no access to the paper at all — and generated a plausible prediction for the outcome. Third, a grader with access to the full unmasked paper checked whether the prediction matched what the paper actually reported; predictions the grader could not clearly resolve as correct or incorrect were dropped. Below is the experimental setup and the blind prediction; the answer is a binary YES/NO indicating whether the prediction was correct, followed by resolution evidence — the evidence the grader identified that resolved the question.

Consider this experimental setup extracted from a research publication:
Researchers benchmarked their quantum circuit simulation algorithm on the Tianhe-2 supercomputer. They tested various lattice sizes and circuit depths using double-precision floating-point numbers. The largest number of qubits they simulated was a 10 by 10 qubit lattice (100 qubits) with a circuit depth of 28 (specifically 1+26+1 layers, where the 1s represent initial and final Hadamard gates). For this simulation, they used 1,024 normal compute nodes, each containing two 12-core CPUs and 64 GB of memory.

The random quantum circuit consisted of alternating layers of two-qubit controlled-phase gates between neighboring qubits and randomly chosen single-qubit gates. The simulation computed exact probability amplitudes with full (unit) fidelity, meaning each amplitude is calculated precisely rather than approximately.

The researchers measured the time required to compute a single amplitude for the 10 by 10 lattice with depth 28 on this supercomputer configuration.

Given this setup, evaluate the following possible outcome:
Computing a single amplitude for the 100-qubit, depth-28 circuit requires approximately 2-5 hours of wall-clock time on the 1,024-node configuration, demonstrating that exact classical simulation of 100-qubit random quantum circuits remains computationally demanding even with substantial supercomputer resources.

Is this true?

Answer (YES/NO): NO